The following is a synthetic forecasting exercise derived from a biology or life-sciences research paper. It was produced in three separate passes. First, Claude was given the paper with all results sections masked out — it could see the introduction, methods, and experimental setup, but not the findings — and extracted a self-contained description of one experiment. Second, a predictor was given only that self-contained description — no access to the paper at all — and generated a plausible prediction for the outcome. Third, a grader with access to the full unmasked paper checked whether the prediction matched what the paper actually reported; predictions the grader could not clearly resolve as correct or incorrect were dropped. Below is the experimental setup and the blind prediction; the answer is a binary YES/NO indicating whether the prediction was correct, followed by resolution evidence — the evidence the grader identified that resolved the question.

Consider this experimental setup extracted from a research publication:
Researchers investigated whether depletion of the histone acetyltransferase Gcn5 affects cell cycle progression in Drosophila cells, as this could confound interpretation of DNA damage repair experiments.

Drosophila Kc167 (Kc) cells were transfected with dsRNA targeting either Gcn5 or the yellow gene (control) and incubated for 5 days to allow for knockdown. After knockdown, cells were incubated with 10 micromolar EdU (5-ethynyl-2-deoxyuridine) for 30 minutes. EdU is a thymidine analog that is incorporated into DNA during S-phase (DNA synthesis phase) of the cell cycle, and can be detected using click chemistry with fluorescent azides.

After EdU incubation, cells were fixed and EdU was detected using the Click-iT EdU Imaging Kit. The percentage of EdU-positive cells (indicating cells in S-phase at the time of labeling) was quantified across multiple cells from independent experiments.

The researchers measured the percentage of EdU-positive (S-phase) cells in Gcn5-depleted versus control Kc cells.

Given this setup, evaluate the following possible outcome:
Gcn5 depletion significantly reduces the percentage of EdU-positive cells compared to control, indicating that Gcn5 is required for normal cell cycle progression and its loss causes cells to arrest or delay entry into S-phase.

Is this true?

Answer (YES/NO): NO